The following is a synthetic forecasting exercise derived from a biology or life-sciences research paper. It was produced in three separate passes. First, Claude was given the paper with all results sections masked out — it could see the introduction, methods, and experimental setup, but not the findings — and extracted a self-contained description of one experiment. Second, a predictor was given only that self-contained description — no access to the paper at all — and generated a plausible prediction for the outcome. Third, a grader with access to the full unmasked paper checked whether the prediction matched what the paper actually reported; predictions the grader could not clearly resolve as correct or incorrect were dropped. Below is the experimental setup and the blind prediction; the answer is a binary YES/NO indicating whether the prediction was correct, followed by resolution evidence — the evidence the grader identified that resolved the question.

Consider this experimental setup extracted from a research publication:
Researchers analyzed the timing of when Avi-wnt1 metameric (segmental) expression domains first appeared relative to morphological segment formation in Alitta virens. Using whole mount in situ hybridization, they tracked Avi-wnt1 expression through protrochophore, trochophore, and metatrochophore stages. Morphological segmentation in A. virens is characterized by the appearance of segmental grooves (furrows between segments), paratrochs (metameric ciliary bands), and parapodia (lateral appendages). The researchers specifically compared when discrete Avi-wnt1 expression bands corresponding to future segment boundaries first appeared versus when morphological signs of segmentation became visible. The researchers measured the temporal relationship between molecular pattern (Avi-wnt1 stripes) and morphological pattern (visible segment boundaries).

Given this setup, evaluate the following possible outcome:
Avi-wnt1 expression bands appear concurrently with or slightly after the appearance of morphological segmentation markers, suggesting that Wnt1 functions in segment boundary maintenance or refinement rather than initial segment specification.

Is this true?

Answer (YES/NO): NO